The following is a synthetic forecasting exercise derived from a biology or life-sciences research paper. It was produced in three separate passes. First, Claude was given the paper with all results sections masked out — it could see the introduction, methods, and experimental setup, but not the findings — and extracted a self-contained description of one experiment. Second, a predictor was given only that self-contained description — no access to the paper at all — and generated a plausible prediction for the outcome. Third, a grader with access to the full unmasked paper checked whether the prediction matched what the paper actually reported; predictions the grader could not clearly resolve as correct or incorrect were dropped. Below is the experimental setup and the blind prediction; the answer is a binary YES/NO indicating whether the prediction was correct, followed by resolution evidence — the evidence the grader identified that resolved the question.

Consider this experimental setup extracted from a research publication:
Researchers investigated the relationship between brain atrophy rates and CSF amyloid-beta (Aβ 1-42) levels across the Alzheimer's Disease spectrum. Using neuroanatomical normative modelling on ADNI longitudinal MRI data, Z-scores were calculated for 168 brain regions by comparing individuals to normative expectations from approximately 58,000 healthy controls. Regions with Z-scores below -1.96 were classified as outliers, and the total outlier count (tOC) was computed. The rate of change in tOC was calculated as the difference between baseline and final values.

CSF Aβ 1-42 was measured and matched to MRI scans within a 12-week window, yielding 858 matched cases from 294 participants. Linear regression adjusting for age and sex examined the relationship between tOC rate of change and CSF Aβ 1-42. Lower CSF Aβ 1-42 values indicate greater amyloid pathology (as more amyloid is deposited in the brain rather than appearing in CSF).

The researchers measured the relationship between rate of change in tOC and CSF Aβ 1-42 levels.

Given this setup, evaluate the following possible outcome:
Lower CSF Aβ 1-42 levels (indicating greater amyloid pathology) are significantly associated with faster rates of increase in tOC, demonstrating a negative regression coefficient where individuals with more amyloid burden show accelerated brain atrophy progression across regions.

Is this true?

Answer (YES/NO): NO